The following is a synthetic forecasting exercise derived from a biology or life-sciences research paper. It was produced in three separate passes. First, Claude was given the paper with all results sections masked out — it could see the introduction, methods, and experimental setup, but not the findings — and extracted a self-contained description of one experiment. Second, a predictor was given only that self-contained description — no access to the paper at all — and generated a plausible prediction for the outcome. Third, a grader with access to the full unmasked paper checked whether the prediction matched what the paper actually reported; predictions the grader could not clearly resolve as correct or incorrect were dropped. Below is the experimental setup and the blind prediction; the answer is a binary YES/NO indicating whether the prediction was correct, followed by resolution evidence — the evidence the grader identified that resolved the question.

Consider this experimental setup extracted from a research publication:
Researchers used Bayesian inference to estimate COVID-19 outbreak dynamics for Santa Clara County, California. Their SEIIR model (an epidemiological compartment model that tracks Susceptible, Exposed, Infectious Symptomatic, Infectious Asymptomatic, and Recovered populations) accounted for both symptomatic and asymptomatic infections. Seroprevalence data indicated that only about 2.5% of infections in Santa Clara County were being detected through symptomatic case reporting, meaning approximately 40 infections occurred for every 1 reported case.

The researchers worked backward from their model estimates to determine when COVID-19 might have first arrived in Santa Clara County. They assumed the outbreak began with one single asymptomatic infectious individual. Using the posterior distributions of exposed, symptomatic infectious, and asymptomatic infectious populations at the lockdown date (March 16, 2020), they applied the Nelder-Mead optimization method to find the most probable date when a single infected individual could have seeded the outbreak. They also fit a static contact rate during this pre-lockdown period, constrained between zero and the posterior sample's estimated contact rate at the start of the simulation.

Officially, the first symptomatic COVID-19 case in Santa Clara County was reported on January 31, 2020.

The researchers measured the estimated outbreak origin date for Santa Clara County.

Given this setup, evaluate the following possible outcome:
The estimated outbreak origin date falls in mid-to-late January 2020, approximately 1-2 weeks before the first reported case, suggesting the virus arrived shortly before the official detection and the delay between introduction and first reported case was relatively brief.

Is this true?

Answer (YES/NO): YES